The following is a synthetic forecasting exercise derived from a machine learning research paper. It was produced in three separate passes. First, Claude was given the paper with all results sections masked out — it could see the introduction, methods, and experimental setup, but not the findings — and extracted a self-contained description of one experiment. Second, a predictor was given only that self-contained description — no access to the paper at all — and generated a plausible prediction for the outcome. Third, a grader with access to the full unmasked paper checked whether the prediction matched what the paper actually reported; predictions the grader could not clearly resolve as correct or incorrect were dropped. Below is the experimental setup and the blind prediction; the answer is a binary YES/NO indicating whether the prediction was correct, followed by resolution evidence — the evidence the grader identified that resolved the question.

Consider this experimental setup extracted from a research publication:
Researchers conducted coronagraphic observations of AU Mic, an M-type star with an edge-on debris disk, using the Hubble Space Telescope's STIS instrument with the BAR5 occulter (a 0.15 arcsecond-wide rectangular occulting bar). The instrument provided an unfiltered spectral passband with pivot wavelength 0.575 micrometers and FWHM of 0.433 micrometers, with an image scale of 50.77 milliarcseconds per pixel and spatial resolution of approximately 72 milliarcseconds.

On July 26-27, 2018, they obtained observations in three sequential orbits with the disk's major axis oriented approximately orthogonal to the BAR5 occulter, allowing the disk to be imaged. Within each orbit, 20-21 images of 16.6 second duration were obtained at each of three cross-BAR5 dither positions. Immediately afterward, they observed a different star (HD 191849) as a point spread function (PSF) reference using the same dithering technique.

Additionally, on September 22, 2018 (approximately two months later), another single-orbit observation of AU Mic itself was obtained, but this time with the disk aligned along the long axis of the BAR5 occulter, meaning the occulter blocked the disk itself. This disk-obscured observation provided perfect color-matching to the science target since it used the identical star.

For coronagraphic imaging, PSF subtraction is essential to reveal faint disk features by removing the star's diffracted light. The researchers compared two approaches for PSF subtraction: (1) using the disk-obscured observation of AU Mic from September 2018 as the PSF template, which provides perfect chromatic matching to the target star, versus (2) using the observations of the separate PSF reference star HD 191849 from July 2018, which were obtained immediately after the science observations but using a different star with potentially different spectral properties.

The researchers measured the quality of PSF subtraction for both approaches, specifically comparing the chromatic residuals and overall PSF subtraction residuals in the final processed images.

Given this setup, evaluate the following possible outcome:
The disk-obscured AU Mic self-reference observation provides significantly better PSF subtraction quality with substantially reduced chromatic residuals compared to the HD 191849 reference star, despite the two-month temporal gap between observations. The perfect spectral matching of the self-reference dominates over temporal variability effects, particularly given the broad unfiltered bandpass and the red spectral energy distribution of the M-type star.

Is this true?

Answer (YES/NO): NO